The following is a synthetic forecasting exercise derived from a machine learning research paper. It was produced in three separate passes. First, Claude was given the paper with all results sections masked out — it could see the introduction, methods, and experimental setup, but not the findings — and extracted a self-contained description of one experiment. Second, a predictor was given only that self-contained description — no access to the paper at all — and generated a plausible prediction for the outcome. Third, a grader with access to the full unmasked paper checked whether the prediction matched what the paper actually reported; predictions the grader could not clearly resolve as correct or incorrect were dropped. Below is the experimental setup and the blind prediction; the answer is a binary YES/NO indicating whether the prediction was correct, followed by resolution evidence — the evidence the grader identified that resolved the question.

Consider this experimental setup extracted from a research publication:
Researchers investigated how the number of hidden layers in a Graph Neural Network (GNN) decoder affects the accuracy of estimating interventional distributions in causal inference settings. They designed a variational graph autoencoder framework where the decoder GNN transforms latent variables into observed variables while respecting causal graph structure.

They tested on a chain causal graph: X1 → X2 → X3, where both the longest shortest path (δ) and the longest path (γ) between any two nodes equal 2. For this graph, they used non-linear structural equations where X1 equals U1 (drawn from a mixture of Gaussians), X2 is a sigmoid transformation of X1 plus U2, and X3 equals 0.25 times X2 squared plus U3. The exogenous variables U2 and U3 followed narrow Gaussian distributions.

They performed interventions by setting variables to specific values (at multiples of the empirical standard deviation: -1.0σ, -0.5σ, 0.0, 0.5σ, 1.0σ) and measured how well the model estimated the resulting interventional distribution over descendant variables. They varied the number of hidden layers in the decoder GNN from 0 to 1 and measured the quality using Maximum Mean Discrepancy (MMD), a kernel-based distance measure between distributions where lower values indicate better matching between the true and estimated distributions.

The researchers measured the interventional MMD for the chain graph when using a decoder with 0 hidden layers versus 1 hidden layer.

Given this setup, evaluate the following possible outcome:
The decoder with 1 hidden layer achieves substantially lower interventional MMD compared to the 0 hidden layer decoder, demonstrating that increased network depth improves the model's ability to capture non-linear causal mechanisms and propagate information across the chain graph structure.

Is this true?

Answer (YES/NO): YES